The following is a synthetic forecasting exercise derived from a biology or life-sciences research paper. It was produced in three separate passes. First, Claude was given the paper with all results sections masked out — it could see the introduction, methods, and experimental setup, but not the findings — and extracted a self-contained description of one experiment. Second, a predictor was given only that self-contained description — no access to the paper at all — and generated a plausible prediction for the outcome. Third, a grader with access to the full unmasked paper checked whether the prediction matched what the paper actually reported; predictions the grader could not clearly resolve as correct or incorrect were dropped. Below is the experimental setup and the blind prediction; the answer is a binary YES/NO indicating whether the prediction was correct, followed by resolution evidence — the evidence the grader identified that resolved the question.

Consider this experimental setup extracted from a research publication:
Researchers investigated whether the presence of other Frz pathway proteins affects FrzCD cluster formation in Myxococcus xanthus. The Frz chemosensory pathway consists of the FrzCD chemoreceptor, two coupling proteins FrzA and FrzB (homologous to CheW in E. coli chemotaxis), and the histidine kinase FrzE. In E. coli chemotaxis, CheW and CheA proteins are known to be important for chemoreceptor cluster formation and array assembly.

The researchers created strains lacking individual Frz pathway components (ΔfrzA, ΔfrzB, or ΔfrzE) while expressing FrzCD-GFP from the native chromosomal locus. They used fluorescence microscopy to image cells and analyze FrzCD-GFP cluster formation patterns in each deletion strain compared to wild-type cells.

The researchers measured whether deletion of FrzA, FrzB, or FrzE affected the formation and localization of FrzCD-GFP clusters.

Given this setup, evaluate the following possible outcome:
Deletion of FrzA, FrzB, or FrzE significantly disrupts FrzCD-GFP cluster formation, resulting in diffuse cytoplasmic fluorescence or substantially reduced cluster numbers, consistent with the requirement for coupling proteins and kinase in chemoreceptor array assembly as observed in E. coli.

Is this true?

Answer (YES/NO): NO